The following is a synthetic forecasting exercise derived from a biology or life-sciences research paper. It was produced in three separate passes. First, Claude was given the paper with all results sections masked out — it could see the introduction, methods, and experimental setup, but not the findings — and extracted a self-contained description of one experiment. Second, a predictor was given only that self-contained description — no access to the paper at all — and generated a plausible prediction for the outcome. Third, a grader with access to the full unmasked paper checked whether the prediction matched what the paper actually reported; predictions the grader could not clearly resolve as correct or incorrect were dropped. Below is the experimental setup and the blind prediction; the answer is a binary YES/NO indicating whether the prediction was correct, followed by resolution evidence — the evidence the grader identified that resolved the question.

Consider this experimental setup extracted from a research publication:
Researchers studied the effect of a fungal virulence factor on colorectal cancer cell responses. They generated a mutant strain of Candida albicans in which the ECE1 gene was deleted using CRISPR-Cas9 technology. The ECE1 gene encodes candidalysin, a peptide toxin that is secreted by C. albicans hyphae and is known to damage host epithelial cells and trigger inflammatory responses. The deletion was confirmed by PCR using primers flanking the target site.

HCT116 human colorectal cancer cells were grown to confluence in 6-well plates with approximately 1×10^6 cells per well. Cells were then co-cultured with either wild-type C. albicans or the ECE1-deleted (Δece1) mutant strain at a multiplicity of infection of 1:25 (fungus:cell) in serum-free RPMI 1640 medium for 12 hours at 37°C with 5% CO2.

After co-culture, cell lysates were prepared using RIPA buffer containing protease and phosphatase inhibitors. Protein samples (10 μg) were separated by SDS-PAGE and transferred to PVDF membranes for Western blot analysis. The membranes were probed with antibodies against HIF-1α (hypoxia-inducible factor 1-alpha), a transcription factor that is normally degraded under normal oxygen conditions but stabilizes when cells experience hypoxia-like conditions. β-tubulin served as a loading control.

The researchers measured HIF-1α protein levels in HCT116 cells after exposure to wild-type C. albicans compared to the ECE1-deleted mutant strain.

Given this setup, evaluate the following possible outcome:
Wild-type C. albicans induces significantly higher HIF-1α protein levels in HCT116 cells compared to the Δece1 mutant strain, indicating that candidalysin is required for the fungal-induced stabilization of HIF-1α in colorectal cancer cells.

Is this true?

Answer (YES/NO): YES